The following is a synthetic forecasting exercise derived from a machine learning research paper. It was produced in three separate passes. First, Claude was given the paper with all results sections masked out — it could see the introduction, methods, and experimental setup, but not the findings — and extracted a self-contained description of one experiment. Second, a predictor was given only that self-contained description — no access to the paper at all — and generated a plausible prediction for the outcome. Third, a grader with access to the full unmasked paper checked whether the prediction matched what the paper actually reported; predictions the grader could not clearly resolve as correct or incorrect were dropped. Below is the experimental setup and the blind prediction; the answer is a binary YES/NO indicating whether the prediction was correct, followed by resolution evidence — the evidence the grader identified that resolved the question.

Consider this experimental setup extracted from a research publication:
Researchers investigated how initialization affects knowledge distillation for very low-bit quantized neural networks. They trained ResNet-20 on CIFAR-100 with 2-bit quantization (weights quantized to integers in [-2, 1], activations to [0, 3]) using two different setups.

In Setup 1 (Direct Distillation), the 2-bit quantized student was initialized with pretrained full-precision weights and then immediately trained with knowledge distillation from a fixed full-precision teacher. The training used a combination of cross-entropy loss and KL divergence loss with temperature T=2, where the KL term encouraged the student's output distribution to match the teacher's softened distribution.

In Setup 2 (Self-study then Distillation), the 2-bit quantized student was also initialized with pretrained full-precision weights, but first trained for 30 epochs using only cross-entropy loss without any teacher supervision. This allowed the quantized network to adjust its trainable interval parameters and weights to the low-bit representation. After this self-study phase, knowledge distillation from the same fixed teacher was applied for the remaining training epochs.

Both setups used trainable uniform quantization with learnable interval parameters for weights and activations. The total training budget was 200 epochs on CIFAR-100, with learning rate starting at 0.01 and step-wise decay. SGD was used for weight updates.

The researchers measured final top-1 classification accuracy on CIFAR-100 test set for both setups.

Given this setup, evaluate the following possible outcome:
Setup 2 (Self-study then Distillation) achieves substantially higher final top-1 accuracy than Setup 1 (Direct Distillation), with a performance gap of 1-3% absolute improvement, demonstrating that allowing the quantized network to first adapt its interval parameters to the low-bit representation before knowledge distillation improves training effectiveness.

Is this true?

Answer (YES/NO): YES